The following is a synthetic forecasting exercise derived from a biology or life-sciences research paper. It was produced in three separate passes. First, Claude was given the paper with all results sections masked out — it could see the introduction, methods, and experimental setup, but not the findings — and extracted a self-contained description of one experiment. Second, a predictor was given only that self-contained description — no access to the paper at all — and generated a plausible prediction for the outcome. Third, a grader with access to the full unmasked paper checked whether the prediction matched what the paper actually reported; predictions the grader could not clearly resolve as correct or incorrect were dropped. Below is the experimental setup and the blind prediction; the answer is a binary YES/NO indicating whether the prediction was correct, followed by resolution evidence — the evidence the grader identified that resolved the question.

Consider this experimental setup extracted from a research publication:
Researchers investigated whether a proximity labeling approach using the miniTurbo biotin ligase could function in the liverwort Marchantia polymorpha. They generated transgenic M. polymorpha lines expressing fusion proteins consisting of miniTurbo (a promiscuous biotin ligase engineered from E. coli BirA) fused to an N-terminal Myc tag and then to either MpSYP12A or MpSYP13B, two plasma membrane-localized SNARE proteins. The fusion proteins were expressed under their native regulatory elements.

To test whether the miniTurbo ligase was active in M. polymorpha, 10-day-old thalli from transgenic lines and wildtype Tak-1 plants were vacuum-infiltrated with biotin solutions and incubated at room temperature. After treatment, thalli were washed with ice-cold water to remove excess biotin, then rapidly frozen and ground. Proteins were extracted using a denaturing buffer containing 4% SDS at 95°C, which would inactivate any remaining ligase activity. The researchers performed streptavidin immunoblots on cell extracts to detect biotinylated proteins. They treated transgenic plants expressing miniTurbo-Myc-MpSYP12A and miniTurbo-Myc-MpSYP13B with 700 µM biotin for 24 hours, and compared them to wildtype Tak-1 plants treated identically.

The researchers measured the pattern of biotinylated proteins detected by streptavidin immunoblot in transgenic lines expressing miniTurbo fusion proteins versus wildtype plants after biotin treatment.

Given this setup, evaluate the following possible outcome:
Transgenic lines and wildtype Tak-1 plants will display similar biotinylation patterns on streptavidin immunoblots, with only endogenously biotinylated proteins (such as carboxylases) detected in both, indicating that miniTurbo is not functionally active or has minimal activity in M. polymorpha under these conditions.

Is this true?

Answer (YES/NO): NO